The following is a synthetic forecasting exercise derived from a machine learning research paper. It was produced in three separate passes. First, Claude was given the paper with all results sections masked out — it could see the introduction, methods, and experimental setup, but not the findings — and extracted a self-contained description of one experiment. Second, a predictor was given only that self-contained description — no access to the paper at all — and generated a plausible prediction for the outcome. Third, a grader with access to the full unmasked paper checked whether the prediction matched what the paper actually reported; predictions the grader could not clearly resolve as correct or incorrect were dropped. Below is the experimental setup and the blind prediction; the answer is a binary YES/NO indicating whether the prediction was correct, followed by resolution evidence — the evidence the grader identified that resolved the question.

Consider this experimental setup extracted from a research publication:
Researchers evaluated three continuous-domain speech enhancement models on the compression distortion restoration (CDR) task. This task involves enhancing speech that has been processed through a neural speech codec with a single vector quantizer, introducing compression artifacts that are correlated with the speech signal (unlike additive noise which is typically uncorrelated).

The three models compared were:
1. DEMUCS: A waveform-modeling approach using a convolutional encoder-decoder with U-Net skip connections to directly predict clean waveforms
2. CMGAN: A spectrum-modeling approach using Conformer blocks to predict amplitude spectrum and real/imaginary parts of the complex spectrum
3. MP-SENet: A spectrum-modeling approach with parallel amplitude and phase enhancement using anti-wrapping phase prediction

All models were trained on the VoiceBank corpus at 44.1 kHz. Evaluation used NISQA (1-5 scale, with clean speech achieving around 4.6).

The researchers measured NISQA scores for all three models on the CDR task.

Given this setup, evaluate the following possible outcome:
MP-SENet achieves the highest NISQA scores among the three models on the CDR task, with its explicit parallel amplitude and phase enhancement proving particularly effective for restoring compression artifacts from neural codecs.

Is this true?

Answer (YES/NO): NO